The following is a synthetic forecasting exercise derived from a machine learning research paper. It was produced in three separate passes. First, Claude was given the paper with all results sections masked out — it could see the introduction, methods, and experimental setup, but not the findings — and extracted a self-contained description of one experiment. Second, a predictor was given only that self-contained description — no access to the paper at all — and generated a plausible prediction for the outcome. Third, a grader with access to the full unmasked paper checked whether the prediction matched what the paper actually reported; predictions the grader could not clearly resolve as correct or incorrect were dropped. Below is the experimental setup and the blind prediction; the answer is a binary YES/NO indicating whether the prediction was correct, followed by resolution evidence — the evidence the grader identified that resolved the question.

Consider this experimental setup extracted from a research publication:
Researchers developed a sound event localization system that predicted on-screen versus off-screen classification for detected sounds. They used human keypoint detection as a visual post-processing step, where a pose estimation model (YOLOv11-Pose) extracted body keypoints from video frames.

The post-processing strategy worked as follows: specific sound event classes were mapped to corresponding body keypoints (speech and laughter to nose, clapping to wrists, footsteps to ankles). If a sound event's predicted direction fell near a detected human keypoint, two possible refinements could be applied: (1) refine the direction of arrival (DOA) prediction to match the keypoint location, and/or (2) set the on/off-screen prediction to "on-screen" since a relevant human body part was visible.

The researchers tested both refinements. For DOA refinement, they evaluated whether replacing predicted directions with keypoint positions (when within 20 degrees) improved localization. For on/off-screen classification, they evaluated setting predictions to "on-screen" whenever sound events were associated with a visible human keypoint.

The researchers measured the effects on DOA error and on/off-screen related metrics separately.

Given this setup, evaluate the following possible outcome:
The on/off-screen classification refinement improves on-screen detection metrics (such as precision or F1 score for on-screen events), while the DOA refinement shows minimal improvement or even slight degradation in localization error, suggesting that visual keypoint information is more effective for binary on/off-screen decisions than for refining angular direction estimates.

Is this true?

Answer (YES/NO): YES